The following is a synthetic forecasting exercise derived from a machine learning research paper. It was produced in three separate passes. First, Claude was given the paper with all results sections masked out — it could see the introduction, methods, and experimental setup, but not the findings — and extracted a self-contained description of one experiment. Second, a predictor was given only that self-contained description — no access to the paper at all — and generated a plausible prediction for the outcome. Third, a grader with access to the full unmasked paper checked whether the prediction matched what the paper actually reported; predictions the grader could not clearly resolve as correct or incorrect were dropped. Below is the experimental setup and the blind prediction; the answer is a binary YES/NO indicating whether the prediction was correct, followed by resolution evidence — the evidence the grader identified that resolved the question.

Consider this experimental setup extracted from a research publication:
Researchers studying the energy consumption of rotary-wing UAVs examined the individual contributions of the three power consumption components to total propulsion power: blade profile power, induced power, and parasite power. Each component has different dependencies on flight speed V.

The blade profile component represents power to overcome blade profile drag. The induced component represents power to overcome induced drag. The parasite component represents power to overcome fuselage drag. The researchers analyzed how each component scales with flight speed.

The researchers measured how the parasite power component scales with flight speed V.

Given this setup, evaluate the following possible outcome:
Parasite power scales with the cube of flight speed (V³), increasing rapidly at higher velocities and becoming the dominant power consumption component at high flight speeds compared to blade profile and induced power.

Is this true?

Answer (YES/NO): YES